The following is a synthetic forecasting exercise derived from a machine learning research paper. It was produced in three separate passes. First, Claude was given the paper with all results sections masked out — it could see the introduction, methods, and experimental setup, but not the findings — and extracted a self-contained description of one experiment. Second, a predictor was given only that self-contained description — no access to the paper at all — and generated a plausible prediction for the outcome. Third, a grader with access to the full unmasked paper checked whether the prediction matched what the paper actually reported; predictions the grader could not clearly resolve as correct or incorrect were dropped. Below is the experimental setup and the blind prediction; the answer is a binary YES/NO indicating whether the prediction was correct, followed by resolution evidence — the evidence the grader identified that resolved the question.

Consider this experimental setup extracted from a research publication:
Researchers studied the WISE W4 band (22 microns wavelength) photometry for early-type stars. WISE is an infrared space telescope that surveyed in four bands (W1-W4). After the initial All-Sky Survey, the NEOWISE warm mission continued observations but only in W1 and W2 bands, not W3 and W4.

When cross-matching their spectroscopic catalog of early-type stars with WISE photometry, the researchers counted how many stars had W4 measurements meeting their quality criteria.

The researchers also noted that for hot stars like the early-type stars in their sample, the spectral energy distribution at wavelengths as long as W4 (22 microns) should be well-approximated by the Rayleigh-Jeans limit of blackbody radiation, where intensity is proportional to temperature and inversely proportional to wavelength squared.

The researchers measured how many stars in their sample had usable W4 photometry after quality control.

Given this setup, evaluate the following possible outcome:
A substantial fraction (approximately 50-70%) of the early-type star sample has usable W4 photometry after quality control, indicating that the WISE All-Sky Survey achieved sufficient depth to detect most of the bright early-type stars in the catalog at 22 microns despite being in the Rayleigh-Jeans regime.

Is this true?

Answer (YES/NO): NO